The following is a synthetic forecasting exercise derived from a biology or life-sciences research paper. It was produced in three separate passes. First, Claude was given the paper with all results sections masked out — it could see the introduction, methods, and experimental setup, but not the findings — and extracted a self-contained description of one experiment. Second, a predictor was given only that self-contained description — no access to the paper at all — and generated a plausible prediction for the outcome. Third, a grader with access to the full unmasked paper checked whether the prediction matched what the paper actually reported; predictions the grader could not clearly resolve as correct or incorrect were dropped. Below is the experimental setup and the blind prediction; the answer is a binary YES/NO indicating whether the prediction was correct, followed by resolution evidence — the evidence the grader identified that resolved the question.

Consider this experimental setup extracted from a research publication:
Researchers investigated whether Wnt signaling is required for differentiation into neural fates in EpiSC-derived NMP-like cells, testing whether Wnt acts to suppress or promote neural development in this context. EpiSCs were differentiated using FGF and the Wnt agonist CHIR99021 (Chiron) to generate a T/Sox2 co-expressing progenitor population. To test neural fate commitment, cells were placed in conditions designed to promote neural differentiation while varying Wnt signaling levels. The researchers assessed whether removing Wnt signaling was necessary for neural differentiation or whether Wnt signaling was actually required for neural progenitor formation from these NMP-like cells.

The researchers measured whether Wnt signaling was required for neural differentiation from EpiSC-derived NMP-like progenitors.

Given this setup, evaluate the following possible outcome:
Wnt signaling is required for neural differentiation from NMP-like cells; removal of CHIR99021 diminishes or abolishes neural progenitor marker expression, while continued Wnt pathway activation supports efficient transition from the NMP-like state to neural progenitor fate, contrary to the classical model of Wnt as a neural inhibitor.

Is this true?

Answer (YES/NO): YES